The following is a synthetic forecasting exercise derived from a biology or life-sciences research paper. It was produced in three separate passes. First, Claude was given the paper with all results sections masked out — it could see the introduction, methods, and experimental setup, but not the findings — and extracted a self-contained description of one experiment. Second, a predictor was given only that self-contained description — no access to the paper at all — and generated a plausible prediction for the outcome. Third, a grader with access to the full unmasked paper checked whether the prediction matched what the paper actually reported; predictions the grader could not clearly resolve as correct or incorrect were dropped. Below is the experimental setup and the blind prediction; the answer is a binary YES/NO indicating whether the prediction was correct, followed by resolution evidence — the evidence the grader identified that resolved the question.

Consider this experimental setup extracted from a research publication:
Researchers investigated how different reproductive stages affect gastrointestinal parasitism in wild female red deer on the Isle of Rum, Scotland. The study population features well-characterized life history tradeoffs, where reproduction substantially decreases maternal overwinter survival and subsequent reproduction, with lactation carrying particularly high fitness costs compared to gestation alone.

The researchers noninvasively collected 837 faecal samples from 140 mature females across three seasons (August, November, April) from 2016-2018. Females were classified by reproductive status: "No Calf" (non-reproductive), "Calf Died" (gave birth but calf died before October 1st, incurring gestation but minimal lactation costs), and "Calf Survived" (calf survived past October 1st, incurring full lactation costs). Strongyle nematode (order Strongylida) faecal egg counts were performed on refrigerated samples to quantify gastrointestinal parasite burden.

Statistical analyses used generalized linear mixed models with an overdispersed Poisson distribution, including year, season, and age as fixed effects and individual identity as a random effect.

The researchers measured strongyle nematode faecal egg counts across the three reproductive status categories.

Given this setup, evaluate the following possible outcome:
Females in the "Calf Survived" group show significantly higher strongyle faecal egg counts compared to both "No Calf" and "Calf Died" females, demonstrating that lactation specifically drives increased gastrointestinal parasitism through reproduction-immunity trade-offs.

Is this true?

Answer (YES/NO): NO